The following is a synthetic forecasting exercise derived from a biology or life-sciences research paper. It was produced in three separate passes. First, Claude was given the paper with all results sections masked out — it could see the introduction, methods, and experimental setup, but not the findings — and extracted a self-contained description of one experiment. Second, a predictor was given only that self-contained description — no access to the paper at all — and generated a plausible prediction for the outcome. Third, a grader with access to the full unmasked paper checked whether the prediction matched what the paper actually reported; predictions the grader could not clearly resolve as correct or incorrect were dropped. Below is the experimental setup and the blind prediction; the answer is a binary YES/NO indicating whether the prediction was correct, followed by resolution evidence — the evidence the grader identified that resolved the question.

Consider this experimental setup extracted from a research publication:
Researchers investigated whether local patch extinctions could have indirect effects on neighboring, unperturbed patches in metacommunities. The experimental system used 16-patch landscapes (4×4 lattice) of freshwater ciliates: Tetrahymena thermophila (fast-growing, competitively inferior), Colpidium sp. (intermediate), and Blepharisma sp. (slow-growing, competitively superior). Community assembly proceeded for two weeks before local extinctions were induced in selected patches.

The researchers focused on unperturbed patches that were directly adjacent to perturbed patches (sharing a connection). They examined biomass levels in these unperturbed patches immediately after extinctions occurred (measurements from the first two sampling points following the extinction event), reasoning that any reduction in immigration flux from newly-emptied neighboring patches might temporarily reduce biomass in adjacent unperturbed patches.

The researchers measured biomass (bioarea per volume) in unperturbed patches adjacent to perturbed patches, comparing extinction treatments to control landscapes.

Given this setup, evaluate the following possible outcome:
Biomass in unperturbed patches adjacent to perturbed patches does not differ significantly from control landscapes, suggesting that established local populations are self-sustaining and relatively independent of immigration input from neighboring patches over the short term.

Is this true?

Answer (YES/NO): YES